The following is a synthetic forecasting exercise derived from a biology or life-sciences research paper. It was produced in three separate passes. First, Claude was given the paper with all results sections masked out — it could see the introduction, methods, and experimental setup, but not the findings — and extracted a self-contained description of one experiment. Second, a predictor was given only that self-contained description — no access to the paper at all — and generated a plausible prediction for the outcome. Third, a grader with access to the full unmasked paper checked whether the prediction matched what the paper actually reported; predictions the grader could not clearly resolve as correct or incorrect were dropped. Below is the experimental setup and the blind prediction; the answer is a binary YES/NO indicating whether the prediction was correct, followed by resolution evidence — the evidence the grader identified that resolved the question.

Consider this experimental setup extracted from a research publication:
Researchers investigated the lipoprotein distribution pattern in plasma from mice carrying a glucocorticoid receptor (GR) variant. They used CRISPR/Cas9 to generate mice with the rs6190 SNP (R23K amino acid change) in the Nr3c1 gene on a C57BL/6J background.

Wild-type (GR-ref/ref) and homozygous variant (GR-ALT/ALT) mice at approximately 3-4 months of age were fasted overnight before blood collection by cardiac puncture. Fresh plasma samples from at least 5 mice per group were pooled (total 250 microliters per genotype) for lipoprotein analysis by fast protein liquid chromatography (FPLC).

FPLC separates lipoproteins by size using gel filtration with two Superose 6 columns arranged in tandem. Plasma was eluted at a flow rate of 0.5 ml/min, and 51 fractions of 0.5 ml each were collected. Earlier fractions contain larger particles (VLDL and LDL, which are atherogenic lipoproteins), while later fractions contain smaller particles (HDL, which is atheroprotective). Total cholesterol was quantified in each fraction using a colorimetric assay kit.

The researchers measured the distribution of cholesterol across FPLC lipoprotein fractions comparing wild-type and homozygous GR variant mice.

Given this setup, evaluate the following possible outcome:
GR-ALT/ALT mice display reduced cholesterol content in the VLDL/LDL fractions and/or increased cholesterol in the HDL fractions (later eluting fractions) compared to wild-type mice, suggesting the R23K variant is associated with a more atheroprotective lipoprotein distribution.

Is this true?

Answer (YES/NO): NO